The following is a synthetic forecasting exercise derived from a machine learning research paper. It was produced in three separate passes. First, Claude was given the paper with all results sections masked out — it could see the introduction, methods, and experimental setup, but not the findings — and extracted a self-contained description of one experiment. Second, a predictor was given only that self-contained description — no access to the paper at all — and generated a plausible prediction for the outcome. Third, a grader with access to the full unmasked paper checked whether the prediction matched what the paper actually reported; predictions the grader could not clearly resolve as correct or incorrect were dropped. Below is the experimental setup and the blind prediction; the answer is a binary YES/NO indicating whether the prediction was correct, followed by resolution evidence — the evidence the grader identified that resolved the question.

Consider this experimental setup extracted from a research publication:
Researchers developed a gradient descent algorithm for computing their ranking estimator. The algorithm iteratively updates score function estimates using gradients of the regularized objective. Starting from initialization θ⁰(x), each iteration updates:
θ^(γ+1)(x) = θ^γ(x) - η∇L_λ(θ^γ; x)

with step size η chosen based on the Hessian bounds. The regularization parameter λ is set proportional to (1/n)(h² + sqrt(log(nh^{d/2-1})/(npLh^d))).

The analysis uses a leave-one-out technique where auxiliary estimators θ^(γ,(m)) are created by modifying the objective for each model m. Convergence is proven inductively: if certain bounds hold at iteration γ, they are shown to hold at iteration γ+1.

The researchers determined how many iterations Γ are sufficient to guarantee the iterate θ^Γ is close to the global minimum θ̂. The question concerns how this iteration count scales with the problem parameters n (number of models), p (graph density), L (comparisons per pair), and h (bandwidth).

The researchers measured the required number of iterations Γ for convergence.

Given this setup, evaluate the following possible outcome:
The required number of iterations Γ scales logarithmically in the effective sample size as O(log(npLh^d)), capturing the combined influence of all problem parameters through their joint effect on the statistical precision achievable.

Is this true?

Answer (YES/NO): NO